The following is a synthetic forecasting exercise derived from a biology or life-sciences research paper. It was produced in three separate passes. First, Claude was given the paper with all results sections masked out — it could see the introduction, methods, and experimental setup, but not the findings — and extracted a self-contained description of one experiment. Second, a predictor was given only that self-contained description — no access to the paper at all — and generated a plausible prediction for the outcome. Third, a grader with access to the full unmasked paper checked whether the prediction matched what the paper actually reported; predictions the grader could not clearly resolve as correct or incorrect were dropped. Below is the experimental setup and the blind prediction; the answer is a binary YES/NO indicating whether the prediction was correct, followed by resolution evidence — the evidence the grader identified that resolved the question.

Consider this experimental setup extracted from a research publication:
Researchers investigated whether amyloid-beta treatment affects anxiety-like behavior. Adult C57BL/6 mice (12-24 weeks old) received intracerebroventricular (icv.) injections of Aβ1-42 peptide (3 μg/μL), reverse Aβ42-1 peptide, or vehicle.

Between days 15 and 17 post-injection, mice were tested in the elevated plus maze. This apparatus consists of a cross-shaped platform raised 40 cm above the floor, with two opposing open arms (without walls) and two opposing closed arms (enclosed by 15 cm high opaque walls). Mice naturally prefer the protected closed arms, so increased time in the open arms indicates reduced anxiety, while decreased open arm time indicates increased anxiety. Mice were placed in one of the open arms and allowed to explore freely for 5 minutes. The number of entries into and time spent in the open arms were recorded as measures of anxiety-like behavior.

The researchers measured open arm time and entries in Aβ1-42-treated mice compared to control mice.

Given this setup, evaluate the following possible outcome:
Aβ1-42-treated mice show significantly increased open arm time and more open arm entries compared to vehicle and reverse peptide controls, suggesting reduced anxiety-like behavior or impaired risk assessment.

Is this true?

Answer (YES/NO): NO